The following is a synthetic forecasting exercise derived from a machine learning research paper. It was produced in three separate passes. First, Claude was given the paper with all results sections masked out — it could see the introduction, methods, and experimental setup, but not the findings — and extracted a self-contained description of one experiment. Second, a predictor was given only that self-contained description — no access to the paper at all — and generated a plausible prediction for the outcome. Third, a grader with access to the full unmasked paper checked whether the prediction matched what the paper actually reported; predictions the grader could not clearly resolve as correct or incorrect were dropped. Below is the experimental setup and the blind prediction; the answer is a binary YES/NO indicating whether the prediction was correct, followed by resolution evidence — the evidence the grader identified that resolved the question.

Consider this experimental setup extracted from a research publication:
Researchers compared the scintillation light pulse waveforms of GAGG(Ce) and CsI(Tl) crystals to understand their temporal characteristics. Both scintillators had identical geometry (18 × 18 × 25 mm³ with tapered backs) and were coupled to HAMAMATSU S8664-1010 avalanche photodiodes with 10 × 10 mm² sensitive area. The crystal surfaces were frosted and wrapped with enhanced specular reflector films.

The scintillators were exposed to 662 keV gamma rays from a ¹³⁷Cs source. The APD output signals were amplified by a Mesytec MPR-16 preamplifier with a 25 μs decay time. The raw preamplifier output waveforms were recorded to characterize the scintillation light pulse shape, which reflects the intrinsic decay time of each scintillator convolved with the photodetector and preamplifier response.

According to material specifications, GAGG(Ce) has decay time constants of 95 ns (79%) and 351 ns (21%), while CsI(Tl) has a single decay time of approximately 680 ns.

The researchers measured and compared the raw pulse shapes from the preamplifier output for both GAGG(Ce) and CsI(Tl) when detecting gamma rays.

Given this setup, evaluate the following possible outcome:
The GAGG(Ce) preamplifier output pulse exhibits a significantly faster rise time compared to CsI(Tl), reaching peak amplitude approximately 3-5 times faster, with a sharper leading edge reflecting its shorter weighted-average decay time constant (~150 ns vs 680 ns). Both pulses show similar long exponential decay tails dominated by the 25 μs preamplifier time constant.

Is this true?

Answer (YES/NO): NO